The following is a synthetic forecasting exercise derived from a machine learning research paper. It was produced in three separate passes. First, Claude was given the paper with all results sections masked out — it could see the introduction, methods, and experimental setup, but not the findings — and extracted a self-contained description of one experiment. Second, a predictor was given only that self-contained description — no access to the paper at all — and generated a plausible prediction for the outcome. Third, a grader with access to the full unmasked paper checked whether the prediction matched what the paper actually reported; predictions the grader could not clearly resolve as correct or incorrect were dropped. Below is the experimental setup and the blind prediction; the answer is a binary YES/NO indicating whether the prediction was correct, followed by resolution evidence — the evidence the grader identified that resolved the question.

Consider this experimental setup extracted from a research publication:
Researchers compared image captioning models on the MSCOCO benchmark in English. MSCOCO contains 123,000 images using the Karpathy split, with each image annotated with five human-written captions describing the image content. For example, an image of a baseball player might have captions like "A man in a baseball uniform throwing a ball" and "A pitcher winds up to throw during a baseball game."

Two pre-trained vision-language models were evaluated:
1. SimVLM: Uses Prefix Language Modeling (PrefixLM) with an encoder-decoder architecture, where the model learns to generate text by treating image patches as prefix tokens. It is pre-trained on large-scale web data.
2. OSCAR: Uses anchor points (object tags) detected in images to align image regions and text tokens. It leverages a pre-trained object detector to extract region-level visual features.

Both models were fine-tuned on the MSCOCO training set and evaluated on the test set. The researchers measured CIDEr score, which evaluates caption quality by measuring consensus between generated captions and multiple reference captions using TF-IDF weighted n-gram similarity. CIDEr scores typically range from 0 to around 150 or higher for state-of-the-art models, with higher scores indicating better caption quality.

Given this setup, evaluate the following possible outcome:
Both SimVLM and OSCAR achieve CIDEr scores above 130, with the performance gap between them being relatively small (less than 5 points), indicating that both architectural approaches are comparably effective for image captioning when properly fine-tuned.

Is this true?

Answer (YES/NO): NO